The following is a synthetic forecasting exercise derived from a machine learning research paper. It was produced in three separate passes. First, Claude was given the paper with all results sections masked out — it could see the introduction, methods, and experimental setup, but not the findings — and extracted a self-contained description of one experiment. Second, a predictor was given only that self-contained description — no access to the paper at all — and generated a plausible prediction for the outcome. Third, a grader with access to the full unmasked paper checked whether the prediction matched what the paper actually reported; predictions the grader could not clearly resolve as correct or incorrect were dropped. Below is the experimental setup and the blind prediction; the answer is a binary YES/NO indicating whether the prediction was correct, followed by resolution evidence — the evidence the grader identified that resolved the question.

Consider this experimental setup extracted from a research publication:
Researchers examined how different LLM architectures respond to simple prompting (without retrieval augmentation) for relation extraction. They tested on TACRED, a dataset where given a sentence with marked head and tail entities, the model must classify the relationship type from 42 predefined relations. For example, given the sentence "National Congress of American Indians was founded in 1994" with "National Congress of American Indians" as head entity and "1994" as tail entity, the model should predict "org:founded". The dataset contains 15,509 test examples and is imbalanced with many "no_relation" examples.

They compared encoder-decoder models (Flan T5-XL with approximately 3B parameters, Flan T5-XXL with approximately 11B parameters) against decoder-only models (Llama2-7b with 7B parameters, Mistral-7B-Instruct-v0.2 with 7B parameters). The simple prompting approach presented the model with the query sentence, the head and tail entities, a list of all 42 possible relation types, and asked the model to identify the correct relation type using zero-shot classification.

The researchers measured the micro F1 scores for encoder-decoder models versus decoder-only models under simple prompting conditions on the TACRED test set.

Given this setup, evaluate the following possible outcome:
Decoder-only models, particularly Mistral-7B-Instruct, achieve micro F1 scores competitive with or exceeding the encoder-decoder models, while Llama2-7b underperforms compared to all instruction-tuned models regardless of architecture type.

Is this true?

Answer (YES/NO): NO